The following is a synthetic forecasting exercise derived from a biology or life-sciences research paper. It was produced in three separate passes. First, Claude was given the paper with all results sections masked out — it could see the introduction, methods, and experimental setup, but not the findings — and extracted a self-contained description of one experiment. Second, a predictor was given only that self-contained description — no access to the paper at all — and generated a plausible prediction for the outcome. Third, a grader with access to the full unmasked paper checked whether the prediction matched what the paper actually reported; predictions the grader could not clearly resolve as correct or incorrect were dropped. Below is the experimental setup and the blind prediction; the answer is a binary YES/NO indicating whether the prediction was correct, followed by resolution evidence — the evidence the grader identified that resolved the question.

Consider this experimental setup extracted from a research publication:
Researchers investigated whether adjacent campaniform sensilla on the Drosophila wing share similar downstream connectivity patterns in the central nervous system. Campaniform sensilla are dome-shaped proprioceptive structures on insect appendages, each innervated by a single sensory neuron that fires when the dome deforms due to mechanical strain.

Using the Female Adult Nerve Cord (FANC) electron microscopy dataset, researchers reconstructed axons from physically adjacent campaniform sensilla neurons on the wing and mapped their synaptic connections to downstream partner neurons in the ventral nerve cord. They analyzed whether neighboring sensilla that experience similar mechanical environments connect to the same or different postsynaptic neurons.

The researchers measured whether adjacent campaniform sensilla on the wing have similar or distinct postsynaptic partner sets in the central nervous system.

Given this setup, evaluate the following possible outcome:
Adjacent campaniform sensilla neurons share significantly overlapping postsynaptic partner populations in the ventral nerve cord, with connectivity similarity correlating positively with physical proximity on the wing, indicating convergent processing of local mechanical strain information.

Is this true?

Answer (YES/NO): NO